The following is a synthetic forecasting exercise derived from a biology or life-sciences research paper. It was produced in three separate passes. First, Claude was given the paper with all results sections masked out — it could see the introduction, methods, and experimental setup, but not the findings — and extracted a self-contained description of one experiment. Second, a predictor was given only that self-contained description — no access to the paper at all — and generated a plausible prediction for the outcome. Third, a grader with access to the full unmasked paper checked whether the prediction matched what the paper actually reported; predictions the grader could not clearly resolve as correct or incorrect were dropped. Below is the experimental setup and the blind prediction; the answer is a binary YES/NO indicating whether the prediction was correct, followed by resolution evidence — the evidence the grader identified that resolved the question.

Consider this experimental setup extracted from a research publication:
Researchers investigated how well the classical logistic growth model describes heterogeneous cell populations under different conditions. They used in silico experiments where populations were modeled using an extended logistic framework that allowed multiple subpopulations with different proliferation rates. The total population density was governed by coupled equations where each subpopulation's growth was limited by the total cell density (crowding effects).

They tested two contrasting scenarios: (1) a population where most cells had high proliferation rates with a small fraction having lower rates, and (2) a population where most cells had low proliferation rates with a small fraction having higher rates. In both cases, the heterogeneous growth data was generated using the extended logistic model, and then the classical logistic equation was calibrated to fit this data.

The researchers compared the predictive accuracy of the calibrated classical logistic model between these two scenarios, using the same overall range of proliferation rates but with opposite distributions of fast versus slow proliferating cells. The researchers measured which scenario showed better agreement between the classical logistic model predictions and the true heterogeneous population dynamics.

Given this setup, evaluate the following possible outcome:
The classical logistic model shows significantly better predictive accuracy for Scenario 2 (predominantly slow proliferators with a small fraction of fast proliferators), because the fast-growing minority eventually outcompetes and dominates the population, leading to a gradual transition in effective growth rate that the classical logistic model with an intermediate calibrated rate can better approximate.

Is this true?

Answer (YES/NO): NO